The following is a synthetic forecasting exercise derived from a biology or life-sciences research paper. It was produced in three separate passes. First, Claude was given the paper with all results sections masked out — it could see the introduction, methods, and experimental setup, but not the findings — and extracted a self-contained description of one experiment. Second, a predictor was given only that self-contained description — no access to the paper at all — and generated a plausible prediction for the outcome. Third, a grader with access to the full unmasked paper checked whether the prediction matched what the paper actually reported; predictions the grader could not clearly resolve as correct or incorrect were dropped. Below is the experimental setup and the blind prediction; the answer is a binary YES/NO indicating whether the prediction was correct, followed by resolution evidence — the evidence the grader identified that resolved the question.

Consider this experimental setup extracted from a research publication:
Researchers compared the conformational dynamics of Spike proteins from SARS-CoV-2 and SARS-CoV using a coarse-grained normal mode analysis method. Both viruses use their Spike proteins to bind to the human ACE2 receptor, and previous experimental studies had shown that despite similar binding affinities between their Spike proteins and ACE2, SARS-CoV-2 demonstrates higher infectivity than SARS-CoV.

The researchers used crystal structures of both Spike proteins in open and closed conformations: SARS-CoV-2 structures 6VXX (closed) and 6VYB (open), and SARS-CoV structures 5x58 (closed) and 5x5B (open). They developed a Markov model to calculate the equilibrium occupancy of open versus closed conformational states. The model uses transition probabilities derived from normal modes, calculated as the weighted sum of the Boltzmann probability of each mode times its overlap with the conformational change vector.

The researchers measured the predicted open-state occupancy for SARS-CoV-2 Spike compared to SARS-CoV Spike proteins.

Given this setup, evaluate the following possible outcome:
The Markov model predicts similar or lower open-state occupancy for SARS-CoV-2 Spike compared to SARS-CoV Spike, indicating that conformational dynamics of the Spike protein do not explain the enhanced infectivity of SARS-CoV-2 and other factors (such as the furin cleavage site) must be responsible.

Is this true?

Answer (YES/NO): NO